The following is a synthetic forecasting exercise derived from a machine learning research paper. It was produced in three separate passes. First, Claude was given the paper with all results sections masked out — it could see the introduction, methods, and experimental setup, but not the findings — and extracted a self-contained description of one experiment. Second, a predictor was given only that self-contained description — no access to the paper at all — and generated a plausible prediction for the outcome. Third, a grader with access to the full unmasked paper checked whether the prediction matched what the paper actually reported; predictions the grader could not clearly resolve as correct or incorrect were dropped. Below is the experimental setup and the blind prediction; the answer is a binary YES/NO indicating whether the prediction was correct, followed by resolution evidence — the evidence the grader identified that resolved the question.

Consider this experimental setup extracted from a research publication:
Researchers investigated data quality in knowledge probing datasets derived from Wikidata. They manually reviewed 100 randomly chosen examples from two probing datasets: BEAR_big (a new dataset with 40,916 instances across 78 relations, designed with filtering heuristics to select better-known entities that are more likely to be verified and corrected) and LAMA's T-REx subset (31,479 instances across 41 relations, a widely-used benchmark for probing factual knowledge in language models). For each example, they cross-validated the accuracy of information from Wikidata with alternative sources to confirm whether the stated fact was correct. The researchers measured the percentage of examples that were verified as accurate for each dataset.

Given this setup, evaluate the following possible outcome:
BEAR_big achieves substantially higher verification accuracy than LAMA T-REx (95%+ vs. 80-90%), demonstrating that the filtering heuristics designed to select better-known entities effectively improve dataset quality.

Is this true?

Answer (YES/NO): NO